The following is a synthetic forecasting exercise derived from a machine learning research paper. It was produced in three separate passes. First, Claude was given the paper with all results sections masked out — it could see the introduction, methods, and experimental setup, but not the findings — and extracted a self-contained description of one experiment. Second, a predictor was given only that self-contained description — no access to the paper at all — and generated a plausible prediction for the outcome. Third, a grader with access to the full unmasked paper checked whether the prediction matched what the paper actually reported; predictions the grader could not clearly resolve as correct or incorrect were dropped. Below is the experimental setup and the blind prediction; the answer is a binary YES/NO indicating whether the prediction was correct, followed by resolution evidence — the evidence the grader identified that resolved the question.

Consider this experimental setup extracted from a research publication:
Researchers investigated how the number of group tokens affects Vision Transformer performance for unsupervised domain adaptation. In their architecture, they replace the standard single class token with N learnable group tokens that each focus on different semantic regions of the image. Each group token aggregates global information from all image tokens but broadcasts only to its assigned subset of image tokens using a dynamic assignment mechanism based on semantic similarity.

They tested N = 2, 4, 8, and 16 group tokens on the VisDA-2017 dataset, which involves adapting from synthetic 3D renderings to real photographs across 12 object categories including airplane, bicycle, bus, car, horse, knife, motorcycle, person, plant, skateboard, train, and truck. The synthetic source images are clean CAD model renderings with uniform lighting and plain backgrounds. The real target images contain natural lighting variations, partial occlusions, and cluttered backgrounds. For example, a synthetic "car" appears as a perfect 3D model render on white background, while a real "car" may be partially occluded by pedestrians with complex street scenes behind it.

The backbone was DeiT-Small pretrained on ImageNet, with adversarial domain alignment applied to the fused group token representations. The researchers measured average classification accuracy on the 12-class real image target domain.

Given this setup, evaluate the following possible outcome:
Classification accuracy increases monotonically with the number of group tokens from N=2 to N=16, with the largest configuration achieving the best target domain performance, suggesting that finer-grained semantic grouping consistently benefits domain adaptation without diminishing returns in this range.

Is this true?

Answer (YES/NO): NO